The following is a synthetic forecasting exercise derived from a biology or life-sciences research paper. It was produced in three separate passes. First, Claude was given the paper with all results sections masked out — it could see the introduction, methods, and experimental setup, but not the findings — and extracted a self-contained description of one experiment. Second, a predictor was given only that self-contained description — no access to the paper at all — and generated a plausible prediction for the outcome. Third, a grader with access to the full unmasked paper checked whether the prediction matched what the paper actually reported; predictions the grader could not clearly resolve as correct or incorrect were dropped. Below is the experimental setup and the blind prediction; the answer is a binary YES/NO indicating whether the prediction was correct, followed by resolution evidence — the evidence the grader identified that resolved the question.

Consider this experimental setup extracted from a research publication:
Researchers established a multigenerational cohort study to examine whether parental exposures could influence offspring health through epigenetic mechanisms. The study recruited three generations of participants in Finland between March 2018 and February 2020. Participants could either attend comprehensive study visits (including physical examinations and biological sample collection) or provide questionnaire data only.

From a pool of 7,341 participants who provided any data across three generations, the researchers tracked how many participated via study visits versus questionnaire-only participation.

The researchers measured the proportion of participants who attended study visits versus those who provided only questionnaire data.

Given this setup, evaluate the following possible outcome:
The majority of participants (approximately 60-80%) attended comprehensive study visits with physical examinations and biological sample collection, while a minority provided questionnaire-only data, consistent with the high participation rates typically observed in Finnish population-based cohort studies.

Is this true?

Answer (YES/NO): NO